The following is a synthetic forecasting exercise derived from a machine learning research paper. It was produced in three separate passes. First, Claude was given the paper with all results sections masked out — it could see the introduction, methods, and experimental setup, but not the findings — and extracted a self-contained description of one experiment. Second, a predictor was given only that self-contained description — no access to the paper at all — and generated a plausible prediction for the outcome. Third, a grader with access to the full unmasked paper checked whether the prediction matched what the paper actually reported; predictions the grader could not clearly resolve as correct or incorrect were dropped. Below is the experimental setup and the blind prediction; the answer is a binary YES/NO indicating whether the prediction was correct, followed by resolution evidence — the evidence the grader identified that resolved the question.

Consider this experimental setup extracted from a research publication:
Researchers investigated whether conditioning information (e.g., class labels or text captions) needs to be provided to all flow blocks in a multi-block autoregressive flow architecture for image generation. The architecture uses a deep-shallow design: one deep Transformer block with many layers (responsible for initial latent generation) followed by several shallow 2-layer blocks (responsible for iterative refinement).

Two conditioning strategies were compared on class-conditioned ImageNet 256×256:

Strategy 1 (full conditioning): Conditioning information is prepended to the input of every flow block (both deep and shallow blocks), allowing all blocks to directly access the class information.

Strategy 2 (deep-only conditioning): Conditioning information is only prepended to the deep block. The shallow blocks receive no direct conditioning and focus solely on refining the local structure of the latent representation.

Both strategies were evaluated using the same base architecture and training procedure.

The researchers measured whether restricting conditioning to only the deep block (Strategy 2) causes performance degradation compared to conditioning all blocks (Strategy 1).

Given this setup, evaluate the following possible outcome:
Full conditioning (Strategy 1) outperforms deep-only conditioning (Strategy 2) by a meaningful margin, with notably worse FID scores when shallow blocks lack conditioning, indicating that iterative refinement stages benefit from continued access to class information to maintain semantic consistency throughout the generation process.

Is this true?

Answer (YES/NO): NO